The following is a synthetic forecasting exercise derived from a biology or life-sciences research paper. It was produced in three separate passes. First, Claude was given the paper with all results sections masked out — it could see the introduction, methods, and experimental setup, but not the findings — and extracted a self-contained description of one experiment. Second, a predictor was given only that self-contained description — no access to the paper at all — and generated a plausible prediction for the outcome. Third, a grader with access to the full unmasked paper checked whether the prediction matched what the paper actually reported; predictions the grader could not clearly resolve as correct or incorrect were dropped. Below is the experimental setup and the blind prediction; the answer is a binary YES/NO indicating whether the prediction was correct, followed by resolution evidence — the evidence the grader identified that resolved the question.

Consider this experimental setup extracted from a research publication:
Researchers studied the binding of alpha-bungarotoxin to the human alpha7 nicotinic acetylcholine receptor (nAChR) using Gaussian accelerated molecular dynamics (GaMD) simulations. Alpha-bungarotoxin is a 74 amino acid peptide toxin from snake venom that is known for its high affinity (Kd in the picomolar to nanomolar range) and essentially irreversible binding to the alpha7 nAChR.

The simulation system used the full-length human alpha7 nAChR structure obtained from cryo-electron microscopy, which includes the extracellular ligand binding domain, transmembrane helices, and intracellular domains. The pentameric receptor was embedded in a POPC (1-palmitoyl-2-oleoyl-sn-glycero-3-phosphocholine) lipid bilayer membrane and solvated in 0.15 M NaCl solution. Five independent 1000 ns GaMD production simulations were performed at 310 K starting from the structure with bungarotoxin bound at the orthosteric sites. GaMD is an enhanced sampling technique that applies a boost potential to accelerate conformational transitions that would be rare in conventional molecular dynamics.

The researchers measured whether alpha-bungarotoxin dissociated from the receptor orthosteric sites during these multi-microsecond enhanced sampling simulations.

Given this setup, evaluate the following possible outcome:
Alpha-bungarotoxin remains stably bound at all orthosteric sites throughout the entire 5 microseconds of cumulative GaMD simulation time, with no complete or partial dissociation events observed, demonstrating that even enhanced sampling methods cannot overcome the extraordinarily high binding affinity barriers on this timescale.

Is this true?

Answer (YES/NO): YES